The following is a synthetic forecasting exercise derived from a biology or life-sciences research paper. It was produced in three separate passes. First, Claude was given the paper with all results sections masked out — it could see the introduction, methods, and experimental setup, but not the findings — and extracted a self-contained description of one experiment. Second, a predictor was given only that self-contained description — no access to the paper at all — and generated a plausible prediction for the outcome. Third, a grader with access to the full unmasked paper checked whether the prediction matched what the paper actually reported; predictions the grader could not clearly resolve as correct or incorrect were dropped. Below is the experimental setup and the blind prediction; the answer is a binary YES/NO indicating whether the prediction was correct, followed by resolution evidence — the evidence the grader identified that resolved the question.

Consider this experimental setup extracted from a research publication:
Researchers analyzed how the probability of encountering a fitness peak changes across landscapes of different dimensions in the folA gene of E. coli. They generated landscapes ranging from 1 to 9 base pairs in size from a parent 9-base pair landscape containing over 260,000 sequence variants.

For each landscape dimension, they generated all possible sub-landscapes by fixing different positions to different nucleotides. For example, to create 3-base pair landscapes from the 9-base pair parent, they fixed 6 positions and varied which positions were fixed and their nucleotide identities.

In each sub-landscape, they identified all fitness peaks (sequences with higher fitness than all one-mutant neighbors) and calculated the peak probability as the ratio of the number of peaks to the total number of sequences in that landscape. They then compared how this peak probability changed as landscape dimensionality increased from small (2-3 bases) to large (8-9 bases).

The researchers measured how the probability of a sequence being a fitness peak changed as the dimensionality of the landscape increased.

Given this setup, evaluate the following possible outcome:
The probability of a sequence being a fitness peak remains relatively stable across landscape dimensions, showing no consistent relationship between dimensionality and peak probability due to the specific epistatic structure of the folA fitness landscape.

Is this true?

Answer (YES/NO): NO